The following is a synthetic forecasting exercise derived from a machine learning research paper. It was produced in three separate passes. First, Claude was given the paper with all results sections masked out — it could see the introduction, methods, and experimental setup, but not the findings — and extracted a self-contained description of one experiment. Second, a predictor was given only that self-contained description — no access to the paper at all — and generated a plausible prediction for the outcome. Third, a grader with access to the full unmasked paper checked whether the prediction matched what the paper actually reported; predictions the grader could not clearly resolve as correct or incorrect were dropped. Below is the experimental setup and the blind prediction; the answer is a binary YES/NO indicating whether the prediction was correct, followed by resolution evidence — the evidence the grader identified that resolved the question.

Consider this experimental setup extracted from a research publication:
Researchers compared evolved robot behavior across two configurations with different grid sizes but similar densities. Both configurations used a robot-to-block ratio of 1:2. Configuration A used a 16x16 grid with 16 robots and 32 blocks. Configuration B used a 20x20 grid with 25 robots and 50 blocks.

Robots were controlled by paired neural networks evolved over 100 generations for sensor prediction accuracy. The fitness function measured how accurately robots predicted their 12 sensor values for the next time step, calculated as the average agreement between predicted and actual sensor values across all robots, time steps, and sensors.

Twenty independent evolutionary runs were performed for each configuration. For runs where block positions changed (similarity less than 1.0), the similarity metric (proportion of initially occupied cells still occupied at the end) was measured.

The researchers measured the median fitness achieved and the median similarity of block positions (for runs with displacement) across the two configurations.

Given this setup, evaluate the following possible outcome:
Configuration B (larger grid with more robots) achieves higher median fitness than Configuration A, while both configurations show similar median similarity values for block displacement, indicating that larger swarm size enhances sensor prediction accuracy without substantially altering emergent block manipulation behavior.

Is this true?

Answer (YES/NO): NO